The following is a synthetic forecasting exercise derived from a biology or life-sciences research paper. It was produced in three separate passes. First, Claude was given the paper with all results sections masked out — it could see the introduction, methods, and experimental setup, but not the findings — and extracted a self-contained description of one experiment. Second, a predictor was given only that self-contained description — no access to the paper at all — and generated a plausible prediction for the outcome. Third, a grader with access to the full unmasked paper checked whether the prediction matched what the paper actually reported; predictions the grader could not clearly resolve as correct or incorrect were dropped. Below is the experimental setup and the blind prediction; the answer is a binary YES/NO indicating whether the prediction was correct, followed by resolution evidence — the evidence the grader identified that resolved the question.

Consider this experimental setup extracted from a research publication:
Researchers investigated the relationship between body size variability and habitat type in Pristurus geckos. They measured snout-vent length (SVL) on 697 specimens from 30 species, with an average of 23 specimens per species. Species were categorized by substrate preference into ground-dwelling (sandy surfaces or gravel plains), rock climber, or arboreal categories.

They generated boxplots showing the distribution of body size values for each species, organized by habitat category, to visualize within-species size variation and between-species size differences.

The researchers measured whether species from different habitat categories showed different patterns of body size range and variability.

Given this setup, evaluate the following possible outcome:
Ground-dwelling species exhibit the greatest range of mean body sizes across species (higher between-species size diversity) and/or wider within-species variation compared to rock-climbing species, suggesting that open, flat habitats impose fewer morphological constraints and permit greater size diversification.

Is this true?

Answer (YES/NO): YES